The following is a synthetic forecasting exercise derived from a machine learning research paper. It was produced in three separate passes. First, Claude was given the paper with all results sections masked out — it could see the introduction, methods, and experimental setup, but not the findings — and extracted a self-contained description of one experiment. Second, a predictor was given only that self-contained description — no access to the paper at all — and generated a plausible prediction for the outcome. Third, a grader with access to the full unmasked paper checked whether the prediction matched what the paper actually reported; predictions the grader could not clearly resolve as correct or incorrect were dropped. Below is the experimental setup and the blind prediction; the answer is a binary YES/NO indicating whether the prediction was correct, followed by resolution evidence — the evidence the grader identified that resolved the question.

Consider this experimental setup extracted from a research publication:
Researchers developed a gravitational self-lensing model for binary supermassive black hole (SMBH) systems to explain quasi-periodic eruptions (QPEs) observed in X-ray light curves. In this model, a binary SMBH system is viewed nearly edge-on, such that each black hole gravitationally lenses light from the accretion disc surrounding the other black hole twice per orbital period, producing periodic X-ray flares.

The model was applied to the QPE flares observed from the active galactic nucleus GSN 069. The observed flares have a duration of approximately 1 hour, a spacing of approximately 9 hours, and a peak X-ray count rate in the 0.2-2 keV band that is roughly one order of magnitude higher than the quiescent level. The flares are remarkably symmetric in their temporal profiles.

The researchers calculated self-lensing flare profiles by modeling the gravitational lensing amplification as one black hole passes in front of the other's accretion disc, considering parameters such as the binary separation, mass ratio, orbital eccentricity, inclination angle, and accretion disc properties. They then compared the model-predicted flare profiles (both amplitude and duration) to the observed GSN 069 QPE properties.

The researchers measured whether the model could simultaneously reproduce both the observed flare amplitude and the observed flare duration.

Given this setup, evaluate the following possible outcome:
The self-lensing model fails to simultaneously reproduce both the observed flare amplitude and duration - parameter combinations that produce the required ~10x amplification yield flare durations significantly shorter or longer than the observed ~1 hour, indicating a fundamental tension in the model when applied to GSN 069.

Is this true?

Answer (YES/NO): YES